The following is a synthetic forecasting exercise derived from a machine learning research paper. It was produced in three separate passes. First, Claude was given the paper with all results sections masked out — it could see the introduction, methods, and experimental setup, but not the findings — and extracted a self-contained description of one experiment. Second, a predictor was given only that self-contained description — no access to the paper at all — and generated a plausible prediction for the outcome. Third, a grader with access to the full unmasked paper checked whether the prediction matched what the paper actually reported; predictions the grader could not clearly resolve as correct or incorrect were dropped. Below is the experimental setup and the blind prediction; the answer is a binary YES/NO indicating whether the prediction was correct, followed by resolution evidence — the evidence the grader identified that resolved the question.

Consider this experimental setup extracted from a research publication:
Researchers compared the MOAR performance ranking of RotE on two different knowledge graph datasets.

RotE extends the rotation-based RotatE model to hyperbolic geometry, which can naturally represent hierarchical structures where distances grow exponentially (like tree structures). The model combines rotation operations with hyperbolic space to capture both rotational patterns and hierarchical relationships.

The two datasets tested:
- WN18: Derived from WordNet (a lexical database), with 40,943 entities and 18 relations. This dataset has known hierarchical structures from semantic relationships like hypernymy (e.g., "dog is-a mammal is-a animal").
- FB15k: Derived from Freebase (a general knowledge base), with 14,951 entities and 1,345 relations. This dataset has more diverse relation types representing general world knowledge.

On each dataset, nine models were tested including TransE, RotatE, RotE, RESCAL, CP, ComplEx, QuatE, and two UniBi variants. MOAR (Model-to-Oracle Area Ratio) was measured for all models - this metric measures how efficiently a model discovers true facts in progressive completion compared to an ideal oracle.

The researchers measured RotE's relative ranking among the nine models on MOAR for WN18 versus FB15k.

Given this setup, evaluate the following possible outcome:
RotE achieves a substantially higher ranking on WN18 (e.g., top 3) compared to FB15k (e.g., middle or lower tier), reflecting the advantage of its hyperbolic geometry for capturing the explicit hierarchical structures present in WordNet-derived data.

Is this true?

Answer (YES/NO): YES